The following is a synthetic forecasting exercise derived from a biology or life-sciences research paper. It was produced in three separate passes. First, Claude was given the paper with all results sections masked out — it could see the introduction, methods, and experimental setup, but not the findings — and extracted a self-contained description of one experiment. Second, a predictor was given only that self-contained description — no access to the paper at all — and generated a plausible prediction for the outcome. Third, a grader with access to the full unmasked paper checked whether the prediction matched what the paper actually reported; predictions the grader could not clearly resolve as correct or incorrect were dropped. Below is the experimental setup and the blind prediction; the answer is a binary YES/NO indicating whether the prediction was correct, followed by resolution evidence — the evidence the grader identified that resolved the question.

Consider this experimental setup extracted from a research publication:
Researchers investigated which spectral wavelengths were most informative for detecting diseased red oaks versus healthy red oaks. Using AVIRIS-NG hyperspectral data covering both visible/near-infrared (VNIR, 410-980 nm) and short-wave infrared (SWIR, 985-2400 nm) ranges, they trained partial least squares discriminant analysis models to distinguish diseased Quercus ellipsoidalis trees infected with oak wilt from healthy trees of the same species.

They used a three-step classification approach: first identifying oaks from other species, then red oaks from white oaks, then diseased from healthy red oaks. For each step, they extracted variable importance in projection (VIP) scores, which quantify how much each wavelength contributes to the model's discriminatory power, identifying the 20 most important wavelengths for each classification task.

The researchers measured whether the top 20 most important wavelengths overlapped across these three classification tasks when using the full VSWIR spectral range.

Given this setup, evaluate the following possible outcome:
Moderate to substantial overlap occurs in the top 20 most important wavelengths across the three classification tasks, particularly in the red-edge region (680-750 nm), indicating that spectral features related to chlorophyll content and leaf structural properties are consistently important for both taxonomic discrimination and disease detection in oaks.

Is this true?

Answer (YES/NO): NO